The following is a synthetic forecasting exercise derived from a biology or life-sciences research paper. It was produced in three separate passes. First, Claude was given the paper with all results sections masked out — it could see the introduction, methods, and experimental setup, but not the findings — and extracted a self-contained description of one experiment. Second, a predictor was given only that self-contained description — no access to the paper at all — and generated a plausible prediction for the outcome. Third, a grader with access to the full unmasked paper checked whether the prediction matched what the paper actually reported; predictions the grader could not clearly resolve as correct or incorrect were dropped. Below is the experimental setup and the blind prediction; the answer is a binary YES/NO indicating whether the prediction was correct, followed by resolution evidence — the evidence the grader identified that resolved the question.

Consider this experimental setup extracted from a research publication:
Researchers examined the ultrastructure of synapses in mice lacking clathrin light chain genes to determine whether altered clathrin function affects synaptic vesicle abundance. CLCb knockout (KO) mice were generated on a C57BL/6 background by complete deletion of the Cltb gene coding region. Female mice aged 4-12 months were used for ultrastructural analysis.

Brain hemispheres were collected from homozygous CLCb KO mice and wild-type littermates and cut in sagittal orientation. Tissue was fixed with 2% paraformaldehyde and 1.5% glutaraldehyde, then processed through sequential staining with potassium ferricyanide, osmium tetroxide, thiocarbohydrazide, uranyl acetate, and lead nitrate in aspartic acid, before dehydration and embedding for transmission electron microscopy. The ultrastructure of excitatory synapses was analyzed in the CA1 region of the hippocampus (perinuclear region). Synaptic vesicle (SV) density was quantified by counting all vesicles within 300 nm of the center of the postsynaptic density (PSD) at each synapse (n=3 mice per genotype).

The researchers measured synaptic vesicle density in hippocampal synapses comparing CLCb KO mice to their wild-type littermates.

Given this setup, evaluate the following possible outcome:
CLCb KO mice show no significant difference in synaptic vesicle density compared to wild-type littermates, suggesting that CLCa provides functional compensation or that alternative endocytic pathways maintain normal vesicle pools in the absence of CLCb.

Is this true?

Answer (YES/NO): NO